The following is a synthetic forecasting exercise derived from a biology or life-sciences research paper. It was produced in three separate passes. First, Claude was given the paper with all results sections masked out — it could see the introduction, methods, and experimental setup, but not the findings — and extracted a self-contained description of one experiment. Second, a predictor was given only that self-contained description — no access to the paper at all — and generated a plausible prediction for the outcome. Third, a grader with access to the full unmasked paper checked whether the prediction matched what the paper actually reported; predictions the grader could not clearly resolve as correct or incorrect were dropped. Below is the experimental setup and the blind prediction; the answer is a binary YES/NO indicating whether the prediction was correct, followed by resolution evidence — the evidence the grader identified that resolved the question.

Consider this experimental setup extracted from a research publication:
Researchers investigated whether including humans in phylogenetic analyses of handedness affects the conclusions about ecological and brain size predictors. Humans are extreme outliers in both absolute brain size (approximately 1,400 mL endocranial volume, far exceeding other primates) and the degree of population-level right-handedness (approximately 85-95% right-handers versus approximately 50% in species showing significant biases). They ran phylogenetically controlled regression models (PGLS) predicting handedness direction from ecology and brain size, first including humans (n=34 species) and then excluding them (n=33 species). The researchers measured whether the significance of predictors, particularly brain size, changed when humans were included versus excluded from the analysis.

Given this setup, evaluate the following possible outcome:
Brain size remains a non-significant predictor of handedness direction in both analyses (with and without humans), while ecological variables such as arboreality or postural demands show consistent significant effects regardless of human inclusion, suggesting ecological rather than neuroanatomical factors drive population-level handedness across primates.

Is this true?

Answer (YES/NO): NO